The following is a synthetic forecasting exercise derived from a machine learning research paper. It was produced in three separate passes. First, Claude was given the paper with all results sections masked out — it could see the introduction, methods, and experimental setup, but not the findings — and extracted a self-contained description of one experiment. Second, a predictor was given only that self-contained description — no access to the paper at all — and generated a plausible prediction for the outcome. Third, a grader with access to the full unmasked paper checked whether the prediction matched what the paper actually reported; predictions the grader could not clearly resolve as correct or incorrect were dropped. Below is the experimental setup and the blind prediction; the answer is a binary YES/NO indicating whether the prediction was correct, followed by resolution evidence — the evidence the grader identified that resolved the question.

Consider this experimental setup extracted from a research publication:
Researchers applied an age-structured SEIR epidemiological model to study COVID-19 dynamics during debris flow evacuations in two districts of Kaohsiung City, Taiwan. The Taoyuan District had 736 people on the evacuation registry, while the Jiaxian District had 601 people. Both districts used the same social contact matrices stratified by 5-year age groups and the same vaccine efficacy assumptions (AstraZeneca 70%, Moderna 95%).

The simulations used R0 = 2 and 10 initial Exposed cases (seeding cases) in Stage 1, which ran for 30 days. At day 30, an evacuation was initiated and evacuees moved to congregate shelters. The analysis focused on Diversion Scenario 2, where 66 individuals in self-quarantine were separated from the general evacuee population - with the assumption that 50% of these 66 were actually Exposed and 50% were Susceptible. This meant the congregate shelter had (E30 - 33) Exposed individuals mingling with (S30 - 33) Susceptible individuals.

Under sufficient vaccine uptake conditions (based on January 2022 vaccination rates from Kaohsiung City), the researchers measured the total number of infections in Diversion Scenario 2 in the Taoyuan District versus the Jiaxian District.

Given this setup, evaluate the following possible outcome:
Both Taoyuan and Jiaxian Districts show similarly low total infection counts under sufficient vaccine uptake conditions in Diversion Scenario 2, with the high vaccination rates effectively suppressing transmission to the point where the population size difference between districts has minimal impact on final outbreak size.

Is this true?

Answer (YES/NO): NO